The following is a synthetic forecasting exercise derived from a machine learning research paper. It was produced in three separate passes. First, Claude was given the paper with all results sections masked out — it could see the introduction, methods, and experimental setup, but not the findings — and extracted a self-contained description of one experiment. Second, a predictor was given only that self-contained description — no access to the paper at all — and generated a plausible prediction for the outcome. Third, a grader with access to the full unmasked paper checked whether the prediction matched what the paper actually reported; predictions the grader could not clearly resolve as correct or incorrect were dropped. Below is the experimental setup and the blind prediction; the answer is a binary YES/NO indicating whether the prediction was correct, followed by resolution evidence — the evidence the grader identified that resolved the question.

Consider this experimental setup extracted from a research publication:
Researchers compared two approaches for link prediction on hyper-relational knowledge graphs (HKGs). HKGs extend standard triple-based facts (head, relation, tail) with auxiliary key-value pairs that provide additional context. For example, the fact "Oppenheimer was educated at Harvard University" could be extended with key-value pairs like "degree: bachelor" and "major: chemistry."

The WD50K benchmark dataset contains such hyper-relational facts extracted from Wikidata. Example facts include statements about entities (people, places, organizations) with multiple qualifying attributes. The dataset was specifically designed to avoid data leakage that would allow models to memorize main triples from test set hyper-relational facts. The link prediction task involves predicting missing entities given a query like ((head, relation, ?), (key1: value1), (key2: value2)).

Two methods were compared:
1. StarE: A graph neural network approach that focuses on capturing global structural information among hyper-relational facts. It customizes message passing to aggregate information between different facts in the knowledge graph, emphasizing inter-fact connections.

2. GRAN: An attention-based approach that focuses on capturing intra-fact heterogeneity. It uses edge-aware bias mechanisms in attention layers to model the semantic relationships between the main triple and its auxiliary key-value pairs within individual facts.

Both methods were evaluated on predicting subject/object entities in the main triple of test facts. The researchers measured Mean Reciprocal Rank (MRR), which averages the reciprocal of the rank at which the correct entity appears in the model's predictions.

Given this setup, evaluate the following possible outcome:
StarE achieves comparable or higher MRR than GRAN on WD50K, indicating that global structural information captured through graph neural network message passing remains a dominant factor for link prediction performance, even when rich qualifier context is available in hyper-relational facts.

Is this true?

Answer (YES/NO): NO